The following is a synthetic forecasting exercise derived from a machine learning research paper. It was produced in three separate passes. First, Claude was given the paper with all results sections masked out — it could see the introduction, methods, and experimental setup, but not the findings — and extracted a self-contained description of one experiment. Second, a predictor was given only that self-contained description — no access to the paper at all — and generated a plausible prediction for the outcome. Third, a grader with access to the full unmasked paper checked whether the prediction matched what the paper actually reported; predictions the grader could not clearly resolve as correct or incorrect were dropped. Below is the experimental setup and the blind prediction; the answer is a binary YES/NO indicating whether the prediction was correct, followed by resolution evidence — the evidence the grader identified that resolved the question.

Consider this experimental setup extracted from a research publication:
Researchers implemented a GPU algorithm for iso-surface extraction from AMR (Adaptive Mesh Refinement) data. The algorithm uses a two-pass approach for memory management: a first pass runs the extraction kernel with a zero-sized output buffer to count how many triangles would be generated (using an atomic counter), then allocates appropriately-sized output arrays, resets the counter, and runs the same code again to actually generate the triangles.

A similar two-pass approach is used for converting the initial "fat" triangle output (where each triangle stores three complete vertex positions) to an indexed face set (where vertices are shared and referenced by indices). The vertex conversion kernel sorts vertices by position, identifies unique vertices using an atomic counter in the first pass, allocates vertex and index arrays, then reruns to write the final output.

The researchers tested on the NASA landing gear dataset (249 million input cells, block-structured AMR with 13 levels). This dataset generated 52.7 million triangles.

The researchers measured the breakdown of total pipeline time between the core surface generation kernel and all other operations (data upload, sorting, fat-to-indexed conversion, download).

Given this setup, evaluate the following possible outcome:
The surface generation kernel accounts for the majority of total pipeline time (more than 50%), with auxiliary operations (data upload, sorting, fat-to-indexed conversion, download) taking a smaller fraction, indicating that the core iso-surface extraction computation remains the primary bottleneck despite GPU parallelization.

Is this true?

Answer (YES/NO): NO